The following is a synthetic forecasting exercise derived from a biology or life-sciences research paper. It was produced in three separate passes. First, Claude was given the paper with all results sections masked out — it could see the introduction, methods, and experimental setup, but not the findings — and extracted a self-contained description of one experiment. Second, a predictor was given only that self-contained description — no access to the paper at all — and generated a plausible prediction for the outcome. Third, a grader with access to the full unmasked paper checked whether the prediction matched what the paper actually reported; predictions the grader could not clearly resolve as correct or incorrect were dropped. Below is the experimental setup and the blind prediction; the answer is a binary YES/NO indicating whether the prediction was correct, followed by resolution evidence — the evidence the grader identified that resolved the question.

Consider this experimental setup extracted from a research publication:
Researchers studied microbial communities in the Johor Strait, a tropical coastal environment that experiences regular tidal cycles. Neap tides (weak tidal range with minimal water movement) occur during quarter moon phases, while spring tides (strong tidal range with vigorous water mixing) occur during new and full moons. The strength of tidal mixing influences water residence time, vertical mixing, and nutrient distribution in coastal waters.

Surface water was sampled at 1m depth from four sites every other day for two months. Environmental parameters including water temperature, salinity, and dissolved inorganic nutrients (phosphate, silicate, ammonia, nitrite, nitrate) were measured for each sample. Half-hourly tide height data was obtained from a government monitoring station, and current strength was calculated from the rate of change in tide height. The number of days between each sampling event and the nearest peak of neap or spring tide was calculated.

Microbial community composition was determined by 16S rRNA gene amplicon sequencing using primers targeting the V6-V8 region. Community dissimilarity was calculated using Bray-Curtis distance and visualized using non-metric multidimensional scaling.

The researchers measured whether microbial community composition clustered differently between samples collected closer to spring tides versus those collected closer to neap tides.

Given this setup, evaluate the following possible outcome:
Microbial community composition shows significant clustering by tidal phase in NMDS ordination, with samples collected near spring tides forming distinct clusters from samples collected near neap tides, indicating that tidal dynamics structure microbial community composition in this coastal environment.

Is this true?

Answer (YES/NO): NO